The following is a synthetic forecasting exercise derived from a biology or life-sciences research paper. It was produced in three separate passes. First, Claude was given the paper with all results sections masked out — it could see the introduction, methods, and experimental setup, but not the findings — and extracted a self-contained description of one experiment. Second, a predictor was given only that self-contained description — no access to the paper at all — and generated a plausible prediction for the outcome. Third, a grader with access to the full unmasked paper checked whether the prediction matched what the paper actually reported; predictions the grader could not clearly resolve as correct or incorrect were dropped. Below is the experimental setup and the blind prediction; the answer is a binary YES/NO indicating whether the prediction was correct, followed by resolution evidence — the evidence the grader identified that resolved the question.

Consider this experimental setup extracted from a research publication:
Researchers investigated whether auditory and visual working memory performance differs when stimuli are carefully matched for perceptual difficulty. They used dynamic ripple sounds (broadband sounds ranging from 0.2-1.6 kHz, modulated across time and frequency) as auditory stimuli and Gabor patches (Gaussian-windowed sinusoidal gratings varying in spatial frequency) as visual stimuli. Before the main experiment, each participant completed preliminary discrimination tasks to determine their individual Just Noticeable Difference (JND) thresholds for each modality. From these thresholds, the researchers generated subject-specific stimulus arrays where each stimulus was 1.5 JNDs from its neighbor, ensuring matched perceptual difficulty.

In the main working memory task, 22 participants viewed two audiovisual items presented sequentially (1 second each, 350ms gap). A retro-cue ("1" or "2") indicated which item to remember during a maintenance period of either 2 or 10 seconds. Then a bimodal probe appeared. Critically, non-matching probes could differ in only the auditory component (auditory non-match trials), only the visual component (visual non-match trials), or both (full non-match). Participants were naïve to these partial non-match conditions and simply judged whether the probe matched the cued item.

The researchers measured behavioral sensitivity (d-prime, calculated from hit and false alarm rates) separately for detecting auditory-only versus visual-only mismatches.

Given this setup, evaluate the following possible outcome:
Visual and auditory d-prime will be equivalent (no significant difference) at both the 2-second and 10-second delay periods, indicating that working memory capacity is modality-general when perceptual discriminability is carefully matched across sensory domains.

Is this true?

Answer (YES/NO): NO